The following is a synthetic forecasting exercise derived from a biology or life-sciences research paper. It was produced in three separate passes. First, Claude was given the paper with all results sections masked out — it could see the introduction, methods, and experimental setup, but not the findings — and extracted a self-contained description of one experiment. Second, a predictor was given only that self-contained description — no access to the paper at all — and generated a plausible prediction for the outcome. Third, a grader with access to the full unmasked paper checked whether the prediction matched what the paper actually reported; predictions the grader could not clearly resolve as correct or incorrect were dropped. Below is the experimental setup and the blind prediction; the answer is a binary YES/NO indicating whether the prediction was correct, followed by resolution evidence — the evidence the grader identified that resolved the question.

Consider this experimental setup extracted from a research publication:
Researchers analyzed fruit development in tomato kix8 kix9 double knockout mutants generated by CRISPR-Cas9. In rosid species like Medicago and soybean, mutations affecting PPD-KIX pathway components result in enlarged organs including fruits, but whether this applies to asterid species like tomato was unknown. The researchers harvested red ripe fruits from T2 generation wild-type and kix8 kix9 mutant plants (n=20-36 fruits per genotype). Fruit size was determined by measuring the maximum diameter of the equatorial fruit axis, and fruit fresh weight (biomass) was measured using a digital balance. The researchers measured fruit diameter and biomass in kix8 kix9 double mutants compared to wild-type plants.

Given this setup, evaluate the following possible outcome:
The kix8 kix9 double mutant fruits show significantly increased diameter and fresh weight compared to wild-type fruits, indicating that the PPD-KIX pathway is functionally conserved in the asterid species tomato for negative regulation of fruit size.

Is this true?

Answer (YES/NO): YES